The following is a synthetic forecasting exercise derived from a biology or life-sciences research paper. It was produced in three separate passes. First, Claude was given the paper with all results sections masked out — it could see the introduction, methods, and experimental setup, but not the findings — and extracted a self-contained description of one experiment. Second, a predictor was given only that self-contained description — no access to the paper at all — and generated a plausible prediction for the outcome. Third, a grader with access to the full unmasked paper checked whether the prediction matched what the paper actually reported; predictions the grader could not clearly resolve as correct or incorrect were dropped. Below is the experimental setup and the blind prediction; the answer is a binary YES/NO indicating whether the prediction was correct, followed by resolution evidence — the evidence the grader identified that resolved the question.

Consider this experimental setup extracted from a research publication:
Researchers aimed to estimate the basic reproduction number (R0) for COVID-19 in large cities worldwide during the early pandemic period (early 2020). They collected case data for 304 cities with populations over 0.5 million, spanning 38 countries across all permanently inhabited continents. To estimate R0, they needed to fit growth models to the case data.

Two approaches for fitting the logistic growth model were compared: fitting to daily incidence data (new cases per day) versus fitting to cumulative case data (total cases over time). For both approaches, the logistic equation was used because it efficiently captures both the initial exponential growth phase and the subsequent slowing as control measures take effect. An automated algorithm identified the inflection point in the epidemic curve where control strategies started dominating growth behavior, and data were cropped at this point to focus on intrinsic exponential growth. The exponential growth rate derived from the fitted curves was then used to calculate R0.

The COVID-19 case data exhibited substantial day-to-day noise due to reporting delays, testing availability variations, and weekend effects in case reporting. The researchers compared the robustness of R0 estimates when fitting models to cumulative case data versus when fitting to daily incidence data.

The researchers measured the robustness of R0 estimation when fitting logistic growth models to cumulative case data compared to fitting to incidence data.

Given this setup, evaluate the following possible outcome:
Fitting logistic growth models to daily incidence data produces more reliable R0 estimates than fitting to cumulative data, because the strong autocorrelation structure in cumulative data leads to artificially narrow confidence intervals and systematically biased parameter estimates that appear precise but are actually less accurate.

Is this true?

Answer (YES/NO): NO